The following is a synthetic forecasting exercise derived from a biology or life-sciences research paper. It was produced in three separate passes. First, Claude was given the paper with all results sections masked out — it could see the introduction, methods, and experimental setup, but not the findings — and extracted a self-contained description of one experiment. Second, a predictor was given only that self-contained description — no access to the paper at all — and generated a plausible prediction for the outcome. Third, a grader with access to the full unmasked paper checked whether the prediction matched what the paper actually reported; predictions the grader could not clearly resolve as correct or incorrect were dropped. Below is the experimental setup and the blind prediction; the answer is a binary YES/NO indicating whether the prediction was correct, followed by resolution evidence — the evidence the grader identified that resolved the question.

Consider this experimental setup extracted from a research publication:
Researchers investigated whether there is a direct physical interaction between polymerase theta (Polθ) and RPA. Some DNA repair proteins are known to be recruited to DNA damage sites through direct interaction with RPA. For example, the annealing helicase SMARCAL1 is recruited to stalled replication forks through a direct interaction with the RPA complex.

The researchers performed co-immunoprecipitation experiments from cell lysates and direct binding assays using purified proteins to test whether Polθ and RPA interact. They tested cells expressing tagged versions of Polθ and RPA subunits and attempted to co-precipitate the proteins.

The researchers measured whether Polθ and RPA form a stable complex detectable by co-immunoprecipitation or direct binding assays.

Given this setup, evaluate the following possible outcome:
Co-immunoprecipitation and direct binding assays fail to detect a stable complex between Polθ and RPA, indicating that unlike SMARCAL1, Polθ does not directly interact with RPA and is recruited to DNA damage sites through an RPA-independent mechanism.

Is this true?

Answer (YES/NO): YES